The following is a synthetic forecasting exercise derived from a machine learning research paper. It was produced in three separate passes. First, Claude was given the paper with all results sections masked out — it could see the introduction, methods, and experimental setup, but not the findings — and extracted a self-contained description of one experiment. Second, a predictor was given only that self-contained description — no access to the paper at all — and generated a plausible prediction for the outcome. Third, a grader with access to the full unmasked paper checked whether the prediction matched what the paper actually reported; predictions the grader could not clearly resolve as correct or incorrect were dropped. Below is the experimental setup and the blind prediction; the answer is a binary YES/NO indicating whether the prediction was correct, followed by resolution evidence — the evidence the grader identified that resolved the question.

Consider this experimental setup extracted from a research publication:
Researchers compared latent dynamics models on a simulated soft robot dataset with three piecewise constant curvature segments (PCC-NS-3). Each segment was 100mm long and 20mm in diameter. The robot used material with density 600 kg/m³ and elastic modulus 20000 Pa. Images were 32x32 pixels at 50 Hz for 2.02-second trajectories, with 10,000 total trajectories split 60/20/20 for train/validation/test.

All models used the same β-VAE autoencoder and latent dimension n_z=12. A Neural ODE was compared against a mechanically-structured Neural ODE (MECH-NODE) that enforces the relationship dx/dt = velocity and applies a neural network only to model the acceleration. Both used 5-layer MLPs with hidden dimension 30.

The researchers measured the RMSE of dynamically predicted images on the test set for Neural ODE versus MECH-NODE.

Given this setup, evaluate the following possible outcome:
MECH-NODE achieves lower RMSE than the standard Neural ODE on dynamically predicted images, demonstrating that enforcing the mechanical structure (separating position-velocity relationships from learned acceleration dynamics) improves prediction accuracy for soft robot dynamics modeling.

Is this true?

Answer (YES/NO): YES